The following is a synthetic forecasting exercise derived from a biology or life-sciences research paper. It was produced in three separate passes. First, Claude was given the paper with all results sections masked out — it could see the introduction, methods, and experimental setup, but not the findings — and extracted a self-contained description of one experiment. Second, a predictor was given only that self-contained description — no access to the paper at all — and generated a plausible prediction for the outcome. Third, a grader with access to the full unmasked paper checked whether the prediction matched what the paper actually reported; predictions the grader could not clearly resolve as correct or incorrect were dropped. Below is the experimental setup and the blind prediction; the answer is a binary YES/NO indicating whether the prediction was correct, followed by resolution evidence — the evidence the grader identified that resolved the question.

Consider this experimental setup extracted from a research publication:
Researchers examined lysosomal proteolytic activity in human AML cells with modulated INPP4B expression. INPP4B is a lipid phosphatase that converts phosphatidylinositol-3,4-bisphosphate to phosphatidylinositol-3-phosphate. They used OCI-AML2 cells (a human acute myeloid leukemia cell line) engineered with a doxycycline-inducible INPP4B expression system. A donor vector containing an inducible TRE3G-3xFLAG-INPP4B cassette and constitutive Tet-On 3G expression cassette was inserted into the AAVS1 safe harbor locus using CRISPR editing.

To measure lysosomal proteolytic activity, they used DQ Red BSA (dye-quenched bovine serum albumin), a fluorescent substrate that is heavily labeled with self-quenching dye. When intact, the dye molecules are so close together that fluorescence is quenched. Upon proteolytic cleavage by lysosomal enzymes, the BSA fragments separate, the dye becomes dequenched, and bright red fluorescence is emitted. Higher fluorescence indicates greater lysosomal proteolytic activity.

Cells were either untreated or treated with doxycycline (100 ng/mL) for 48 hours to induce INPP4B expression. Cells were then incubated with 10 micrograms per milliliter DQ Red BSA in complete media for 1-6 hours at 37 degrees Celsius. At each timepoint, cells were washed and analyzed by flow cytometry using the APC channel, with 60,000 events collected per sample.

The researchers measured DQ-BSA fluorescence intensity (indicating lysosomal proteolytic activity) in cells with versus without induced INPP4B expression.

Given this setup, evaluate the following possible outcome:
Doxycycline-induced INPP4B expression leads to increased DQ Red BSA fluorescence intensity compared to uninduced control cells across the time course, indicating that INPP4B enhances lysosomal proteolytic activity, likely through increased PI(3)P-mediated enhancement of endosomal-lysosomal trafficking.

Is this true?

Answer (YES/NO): NO